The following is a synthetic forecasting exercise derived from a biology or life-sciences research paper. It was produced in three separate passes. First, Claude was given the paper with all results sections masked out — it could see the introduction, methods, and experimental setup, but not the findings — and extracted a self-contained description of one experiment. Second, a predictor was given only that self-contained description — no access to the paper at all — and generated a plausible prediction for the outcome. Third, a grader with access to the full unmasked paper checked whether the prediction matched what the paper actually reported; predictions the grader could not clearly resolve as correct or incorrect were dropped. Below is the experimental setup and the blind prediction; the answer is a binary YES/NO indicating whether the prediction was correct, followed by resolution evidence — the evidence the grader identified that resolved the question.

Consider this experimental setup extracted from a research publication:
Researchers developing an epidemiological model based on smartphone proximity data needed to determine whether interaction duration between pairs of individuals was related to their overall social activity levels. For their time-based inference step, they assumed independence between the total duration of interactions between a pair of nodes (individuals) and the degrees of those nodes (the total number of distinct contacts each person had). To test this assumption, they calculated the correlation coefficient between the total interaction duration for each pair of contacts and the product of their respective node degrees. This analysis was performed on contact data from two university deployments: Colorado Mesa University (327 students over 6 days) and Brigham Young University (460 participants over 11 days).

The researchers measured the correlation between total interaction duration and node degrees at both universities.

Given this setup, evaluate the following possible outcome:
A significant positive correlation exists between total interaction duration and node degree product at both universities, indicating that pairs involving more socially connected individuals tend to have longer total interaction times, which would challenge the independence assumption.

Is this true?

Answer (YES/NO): NO